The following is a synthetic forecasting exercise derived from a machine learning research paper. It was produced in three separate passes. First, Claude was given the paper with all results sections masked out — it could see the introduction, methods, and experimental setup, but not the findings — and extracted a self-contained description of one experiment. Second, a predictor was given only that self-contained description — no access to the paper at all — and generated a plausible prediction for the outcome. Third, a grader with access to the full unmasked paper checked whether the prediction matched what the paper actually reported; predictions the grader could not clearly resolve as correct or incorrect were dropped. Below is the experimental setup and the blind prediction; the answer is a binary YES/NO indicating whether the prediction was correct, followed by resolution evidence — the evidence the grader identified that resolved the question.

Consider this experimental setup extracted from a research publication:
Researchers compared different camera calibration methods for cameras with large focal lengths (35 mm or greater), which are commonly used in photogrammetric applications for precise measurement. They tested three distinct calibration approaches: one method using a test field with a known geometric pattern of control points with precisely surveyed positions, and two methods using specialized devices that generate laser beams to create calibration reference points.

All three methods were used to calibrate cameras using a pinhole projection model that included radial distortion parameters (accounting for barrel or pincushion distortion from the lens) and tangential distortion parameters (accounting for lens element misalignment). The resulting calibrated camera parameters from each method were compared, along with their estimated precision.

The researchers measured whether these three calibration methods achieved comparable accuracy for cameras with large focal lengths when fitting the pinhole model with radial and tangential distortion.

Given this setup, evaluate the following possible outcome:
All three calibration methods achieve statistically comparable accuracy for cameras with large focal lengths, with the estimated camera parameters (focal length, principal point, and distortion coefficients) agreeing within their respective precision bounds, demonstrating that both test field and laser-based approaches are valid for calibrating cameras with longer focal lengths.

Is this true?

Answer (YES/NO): YES